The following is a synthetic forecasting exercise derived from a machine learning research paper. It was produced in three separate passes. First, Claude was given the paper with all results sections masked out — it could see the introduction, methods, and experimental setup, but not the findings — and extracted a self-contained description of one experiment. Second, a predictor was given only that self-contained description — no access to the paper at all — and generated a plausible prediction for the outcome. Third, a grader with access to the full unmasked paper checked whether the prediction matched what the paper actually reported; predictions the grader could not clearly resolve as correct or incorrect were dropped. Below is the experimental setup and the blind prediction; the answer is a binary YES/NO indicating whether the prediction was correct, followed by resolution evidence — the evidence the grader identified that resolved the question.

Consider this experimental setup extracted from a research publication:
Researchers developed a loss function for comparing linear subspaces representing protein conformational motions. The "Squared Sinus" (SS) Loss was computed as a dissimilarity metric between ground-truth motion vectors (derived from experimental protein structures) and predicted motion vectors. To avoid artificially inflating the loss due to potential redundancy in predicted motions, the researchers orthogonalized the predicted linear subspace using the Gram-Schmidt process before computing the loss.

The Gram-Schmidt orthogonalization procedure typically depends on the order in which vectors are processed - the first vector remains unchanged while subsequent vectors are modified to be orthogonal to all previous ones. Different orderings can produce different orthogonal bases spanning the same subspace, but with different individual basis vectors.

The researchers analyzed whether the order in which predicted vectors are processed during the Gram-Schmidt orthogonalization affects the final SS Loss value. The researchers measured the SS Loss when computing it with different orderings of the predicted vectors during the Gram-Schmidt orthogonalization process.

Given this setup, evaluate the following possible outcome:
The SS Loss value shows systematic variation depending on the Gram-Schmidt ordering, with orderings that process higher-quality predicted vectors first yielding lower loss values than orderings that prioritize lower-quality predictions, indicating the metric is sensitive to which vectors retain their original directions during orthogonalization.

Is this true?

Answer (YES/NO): NO